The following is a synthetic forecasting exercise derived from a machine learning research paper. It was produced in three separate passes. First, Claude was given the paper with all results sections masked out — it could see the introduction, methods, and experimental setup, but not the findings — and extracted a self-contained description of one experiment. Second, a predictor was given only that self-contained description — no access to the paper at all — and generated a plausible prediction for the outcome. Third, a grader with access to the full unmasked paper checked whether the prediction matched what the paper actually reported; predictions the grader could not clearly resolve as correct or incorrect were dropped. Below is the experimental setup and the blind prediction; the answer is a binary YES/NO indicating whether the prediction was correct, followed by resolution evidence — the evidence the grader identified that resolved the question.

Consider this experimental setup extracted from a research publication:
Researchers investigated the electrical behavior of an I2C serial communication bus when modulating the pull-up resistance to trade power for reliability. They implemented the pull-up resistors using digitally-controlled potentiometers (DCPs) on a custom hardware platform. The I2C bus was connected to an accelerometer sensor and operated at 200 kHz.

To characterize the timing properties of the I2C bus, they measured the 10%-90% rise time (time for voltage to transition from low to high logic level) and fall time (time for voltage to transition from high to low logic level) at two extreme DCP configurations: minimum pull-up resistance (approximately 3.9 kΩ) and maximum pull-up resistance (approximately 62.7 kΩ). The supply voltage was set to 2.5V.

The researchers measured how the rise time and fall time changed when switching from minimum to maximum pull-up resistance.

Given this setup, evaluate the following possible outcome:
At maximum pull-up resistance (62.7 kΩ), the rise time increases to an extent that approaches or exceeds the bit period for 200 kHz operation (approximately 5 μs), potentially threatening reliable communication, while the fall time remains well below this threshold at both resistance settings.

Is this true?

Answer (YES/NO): NO